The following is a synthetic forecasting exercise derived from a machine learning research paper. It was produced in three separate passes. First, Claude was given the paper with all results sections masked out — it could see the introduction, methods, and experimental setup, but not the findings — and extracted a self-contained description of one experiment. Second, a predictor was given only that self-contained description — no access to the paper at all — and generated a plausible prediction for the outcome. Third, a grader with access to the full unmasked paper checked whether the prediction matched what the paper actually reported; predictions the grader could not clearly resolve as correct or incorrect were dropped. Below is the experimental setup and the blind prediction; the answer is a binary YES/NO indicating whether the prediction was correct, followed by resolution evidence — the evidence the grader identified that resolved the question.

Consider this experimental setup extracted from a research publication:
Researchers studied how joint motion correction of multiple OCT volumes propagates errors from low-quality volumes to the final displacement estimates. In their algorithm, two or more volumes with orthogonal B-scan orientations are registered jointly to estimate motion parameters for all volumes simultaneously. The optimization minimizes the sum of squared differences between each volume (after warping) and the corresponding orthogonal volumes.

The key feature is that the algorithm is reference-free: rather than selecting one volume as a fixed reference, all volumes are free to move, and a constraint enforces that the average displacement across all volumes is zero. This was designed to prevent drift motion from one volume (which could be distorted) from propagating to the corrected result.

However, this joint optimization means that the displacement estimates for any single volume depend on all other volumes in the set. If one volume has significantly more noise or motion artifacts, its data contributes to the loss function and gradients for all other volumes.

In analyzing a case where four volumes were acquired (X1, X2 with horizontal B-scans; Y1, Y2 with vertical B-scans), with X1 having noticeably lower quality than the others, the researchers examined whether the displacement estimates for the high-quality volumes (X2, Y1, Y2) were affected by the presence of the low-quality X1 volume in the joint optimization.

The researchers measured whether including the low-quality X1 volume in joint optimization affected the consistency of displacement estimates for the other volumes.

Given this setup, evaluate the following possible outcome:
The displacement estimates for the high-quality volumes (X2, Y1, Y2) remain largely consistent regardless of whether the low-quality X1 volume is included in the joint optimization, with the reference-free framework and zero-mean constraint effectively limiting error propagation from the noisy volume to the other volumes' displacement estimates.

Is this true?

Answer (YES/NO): NO